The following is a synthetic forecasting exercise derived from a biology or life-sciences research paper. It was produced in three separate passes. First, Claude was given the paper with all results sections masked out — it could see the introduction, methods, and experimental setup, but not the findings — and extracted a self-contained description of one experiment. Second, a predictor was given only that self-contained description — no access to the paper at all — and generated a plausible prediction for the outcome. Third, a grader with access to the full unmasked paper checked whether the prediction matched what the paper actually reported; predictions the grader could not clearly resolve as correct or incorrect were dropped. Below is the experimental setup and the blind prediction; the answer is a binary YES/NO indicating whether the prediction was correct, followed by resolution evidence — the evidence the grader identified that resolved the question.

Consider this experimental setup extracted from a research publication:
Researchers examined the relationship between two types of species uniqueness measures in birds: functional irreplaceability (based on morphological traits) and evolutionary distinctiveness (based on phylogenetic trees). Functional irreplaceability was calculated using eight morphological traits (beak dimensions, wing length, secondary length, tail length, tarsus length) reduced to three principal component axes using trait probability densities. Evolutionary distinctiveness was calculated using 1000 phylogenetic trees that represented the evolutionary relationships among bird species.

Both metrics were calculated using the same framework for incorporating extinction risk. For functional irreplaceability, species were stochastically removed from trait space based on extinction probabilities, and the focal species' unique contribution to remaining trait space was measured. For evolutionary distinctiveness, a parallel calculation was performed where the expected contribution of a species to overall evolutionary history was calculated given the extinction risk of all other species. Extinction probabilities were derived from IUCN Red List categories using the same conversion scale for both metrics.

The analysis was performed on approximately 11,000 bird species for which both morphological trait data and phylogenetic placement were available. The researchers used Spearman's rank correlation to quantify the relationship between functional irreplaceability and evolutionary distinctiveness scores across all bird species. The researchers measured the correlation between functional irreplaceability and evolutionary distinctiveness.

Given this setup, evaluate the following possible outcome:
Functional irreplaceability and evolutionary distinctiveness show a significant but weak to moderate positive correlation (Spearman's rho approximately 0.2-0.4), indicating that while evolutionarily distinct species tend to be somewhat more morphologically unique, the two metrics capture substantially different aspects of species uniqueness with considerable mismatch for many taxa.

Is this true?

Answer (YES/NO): NO